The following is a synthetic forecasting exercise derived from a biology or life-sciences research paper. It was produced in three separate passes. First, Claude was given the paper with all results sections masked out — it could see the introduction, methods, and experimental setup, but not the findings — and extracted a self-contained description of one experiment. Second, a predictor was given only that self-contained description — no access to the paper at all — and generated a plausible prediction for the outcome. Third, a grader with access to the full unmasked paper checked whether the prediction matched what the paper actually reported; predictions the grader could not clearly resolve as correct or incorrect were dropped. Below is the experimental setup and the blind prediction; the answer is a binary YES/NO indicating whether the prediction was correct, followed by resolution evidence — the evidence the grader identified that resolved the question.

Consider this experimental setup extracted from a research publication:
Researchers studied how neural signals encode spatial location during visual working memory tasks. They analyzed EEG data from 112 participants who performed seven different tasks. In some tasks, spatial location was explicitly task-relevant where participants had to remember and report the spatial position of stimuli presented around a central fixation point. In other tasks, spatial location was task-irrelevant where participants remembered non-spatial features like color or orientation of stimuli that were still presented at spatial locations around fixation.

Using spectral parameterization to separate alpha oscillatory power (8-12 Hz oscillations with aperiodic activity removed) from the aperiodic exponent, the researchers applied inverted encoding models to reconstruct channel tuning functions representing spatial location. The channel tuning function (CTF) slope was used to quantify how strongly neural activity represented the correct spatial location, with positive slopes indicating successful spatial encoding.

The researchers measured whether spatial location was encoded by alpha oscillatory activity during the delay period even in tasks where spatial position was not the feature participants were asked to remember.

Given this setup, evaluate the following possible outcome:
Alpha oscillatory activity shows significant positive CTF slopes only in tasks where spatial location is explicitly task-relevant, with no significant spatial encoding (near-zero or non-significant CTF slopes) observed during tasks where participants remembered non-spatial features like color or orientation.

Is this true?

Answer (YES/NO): NO